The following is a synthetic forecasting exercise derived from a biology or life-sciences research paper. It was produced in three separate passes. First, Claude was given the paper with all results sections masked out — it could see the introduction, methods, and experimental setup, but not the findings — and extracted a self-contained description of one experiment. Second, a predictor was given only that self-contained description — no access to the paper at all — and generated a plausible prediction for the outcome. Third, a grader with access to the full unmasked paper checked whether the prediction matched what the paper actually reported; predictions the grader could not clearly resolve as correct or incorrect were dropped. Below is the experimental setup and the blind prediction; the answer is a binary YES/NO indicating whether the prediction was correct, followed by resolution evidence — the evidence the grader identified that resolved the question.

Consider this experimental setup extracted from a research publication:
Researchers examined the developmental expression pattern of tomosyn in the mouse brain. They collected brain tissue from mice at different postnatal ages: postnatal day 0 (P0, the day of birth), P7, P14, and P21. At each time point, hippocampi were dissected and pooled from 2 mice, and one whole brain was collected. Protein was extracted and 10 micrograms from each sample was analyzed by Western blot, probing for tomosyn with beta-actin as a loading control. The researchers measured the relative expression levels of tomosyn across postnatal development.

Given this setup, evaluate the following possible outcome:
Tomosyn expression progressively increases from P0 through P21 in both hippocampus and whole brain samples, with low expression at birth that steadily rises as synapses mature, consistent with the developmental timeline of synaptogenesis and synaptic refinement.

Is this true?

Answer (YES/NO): YES